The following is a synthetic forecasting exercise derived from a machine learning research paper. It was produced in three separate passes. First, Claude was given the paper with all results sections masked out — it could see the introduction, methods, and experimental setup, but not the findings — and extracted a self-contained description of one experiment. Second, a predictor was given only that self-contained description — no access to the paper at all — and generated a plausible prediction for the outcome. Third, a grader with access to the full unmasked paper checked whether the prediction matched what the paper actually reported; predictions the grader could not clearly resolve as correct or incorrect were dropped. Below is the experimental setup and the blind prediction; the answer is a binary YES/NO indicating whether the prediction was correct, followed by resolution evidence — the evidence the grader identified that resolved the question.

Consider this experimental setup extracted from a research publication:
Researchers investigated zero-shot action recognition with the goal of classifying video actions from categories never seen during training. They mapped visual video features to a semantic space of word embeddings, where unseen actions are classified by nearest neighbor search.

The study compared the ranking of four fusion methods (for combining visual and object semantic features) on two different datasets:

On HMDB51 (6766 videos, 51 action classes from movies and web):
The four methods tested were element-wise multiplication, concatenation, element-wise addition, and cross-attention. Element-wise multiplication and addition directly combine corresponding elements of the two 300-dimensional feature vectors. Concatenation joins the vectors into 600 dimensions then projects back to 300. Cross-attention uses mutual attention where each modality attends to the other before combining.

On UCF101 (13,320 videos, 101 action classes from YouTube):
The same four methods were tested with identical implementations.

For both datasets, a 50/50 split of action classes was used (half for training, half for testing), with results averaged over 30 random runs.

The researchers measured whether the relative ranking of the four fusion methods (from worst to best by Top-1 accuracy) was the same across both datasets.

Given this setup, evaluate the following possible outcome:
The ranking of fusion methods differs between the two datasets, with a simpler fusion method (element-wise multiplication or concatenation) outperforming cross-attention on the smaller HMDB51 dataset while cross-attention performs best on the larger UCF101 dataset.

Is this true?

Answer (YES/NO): NO